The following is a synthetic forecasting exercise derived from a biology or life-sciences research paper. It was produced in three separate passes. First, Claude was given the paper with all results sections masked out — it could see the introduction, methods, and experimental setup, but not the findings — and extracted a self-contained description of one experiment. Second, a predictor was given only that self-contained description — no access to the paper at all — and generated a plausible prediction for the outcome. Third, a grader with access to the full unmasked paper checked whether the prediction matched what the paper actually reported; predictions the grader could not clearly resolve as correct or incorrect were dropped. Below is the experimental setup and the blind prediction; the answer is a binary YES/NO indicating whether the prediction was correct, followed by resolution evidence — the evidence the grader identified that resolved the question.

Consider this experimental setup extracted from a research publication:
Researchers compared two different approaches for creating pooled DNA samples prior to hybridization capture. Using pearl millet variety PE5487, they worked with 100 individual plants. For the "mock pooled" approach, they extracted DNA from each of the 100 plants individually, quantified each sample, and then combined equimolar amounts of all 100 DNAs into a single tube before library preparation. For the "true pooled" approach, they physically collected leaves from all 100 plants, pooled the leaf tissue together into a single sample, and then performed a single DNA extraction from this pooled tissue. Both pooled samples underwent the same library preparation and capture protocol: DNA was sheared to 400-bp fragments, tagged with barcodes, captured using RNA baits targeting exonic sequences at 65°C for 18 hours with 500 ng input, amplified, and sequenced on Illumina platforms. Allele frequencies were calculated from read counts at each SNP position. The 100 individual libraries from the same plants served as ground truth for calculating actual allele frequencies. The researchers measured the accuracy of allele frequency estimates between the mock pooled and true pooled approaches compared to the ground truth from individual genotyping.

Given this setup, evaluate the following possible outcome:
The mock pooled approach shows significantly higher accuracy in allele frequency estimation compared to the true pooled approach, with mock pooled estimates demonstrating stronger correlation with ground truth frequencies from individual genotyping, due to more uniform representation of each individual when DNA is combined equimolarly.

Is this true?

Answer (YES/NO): NO